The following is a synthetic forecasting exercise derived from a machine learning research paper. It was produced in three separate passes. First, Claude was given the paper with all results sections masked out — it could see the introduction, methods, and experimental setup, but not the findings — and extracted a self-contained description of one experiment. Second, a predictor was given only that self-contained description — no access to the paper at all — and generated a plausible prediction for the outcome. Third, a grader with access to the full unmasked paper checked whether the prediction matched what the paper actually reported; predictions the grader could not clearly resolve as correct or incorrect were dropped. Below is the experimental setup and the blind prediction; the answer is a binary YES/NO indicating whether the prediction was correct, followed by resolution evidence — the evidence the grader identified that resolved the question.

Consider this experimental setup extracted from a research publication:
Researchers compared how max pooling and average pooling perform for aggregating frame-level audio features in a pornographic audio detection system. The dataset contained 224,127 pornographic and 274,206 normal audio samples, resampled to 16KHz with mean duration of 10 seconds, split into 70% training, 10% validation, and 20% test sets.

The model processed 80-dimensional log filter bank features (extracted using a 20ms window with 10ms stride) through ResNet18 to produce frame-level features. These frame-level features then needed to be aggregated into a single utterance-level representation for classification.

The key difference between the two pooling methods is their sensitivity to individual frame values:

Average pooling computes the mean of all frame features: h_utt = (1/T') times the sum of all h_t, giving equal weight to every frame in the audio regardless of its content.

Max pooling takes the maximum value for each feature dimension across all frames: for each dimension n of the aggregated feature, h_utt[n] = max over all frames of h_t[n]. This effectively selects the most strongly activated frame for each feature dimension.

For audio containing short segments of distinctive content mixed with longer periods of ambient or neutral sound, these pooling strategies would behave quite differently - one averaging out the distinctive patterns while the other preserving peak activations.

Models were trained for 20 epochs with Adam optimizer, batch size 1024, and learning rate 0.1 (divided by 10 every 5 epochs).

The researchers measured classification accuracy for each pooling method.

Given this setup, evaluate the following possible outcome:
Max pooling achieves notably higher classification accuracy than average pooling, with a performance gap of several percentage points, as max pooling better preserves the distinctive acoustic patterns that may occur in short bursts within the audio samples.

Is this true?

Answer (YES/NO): NO